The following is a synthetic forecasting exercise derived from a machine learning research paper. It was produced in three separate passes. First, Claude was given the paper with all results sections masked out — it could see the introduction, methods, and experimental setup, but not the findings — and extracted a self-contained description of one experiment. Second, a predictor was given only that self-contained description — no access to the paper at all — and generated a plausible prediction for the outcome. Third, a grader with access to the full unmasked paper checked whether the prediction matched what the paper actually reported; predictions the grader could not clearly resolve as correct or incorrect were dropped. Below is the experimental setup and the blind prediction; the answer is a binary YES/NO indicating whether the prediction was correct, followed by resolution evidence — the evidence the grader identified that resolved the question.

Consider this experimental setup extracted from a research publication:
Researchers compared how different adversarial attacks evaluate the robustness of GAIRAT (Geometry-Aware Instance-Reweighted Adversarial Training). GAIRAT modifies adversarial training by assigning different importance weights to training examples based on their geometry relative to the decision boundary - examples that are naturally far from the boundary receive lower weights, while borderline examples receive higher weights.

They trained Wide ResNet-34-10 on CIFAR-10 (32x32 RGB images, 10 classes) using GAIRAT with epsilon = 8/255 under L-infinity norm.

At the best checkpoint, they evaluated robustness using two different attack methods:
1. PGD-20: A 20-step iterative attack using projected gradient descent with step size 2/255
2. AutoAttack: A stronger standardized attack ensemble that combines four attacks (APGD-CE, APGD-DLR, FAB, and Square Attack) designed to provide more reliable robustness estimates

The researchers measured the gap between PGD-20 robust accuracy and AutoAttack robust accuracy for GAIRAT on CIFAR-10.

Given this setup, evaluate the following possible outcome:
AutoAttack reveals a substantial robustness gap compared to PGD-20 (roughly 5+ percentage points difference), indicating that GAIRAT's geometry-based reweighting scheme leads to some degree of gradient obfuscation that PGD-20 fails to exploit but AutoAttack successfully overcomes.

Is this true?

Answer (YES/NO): YES